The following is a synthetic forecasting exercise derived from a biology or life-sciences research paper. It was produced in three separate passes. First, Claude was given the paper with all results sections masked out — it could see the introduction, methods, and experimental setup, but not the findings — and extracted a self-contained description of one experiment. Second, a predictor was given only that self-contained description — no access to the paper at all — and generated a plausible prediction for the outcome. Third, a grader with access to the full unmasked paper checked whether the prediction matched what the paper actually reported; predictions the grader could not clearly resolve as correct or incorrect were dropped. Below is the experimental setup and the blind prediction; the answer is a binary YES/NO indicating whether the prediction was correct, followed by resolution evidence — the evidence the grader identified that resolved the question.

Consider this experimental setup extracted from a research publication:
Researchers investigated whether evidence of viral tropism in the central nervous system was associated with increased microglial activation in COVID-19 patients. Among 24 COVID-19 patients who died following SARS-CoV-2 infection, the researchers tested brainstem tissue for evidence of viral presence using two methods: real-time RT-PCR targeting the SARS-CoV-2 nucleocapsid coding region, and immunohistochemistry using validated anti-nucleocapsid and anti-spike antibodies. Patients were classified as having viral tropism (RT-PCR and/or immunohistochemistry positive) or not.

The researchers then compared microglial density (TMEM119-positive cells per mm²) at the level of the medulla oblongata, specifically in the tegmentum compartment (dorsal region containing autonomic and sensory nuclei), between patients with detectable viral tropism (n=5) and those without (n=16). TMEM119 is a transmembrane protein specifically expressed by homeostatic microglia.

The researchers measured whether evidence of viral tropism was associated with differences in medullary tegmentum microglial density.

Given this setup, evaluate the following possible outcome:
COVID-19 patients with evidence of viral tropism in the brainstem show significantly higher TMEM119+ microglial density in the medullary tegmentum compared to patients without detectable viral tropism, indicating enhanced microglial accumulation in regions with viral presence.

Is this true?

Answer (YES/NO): YES